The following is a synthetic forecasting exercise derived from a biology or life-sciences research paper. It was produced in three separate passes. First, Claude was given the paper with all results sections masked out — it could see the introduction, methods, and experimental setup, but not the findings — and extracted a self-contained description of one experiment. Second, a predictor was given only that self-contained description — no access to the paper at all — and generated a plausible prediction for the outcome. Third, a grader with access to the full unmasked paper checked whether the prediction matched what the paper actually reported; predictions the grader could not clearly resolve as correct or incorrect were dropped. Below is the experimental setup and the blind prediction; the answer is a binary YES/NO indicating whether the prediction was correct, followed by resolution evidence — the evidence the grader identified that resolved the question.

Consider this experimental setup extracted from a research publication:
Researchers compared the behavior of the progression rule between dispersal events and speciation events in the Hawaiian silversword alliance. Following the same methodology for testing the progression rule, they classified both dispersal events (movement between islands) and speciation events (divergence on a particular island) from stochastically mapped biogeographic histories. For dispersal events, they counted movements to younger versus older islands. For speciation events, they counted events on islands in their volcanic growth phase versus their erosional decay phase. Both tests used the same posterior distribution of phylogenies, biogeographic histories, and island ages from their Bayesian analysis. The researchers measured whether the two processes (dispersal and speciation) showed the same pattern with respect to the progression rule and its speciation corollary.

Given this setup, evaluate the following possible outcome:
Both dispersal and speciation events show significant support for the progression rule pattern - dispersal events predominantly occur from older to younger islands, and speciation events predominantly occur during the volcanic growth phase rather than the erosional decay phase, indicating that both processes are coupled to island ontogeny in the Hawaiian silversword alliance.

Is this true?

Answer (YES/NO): NO